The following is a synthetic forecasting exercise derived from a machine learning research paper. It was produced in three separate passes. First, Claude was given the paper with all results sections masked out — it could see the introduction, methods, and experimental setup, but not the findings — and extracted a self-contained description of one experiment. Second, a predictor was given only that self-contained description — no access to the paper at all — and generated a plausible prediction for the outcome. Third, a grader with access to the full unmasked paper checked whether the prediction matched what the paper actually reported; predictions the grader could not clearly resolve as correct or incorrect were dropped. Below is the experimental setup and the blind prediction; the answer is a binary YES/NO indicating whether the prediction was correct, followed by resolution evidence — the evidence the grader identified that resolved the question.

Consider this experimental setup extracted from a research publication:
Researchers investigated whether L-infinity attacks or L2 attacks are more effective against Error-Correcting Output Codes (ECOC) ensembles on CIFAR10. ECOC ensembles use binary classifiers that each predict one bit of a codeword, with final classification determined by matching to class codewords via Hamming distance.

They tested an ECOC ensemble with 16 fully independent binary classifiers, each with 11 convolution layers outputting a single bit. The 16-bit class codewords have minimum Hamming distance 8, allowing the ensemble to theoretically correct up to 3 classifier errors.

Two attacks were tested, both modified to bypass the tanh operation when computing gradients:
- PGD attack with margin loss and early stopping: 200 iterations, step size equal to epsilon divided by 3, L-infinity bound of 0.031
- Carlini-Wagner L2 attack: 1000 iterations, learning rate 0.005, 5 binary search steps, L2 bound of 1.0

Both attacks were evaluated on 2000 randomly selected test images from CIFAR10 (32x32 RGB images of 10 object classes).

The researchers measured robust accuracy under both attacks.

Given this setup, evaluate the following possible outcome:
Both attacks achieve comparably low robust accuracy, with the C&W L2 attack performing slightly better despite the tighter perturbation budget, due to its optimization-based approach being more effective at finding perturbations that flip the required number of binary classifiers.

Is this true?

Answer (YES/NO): YES